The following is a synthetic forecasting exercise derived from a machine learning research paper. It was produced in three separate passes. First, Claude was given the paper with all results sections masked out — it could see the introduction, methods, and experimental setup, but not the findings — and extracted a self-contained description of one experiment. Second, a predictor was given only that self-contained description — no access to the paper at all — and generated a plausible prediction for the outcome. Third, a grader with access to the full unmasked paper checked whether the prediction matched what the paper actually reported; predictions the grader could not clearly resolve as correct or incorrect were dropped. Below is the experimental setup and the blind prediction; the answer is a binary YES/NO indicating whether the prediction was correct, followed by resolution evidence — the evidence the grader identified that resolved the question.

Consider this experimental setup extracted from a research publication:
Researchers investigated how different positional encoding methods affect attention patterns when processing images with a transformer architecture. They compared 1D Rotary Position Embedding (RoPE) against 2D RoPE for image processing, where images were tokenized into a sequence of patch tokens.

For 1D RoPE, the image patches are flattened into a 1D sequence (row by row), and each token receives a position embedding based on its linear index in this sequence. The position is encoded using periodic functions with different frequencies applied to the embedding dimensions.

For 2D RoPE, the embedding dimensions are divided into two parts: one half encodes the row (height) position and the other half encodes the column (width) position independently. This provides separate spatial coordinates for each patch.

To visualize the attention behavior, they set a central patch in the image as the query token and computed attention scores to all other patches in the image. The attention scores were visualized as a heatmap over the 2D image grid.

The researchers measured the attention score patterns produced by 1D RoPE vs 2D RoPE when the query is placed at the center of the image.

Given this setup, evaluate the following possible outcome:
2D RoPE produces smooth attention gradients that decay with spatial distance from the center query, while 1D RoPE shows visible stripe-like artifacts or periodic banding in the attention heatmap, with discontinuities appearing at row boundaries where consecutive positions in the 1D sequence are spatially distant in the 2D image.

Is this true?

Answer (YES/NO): NO